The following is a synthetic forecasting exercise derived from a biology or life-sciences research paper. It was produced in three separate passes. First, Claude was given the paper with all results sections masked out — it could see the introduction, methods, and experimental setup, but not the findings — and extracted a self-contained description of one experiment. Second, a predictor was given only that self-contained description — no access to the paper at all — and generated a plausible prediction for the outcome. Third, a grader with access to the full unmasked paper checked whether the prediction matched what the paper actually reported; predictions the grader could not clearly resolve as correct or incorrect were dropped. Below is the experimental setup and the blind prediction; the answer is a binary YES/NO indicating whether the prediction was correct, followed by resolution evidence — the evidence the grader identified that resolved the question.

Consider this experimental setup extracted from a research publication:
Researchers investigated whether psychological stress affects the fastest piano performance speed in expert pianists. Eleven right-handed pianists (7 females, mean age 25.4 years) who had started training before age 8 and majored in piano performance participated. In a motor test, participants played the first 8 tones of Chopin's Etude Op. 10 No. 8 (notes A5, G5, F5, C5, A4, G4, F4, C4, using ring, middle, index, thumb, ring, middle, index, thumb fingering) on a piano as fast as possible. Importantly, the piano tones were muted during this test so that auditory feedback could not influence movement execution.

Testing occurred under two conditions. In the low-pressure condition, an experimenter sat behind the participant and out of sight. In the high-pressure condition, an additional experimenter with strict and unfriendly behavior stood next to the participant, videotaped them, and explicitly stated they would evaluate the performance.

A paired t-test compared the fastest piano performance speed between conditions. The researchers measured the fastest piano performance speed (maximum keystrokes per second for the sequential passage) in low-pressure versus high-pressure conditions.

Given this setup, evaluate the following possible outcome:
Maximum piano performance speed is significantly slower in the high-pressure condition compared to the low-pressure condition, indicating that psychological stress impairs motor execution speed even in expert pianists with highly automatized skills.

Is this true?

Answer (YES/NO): NO